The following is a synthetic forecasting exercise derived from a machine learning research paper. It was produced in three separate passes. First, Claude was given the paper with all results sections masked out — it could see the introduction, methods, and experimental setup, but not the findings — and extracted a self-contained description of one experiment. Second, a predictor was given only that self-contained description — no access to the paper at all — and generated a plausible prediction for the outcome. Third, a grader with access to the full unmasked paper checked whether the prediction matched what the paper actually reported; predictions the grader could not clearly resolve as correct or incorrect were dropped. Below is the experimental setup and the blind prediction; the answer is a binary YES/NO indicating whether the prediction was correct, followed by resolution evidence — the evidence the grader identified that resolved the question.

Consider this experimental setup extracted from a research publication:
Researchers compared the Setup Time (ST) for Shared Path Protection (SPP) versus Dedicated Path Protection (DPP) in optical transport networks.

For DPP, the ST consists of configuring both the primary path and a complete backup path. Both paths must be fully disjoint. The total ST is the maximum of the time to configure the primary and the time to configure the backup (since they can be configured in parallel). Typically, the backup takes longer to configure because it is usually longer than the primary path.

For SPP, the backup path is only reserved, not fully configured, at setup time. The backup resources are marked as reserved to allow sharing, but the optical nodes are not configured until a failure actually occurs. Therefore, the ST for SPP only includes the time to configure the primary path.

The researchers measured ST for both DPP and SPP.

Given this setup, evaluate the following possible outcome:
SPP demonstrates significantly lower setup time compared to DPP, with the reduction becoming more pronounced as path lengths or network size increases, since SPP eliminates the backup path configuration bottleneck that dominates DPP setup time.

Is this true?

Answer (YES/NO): YES